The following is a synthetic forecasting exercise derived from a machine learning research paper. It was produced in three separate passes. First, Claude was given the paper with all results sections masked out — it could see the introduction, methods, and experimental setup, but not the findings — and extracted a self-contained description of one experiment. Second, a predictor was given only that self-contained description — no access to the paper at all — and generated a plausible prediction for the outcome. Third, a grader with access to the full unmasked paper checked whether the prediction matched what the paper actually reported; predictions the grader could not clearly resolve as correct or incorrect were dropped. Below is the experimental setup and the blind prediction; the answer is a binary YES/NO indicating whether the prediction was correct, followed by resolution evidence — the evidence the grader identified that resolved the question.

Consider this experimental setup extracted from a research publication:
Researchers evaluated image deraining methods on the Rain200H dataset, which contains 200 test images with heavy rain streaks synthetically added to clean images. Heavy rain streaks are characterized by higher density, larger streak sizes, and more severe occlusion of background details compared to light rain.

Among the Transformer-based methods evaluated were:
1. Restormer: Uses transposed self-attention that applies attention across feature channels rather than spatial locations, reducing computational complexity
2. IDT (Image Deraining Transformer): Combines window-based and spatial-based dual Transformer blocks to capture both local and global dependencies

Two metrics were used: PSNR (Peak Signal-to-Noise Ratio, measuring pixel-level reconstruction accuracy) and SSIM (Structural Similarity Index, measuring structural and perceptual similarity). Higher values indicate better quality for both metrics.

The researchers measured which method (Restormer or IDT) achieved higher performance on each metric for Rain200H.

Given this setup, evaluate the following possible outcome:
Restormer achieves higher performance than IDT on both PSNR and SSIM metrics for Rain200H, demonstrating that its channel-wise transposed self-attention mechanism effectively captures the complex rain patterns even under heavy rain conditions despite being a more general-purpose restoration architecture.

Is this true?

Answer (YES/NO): NO